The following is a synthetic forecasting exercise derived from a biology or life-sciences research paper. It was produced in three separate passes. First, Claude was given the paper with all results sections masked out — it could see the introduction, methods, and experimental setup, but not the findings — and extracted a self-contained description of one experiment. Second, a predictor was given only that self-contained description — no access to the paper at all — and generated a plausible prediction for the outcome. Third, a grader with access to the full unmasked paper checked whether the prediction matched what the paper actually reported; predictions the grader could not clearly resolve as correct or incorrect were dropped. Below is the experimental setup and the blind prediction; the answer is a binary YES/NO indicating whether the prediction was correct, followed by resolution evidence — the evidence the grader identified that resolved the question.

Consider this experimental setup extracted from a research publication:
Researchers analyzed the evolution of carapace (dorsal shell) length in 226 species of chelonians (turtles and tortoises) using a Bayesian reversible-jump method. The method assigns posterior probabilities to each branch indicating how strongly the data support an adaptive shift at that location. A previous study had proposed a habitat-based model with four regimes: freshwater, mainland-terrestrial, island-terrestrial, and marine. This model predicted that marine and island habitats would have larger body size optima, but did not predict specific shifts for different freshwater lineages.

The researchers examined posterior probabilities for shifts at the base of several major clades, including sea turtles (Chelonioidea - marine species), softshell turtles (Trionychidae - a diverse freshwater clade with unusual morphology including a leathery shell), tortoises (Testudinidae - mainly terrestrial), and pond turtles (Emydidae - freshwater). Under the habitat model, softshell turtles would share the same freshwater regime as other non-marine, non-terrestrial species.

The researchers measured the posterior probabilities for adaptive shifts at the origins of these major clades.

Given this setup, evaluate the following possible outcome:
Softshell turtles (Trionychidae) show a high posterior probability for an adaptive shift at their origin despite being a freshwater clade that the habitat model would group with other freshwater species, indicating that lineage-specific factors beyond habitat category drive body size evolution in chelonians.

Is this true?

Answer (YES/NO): YES